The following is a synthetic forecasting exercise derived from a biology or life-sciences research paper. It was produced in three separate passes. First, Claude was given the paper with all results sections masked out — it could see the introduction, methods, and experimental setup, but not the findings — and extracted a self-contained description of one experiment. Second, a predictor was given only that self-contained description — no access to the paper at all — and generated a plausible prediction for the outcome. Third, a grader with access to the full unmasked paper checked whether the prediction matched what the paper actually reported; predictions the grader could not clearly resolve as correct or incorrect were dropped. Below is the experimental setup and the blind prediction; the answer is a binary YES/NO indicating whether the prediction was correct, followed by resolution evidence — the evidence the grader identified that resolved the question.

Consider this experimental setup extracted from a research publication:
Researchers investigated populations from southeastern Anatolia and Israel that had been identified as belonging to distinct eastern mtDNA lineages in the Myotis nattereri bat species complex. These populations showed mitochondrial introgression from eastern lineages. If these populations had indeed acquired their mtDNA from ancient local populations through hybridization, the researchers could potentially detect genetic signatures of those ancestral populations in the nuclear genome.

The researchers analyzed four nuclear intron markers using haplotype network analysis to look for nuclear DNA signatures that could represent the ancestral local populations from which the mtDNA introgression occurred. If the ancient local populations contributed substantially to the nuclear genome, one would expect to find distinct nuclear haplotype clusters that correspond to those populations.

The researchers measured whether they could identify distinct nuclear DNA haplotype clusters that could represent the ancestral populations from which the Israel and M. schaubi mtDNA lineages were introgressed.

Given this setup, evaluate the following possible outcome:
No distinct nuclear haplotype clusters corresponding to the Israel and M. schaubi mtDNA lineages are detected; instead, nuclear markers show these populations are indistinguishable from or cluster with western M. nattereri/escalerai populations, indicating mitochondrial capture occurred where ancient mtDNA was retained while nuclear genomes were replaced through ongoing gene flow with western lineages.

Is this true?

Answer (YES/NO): NO